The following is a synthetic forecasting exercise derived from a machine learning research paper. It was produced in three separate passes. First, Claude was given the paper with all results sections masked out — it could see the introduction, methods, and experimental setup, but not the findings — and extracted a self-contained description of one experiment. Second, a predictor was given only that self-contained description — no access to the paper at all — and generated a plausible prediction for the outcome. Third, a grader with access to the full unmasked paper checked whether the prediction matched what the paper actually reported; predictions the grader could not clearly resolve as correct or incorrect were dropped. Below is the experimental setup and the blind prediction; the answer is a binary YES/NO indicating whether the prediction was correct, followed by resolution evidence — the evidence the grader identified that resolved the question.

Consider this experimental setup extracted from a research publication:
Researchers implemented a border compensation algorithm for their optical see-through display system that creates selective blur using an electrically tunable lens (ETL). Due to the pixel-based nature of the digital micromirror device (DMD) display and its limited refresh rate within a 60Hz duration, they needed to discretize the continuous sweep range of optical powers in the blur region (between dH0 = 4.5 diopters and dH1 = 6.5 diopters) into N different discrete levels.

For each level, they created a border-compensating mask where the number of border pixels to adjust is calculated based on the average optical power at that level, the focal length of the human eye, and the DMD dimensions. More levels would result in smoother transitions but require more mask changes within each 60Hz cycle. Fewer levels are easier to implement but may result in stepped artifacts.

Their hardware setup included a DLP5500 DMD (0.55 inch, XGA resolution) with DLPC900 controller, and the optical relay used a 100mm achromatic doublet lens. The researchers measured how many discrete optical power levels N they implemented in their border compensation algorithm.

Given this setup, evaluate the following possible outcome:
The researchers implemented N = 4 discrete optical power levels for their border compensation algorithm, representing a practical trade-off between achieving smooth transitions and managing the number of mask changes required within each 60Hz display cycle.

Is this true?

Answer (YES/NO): NO